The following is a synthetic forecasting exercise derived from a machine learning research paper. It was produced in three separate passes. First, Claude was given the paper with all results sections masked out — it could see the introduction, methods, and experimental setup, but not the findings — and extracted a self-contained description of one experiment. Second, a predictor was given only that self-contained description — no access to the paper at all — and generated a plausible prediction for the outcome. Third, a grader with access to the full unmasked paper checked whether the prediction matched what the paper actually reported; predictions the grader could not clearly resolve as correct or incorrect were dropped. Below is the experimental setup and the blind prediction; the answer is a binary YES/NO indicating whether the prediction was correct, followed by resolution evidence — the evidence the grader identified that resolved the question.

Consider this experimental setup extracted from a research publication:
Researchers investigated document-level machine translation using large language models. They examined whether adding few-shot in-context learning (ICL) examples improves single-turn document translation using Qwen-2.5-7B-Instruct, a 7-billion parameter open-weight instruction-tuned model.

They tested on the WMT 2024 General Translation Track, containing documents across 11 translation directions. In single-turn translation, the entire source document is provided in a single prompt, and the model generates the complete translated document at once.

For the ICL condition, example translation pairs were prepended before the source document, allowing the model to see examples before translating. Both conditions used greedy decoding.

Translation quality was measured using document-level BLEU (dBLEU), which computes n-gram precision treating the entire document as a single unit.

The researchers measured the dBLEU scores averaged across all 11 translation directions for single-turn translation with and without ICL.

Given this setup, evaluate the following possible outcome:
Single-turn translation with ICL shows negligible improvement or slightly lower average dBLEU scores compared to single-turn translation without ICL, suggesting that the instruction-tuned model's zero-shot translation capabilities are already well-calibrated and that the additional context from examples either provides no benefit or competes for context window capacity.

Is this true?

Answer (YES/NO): YES